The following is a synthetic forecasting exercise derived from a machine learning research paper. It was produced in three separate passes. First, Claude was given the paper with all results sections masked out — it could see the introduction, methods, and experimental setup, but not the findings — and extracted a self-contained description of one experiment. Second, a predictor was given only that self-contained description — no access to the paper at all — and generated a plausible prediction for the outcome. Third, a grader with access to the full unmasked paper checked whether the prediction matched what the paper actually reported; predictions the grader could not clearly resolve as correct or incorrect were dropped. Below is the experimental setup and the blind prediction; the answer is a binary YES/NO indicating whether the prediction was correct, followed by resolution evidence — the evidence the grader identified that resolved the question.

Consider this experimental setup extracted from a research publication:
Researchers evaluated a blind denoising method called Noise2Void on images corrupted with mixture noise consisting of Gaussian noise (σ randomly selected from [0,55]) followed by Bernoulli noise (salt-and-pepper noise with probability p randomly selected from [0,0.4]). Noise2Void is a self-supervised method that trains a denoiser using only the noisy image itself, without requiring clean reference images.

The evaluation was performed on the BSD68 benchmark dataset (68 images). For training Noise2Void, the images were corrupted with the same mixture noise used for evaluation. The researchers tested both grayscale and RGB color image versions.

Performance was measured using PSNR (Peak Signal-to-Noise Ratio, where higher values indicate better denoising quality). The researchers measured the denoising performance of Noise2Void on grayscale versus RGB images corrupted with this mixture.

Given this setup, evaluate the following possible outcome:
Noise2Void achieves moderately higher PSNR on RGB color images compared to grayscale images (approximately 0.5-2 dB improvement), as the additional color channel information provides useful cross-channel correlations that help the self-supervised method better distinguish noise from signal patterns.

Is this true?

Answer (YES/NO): NO